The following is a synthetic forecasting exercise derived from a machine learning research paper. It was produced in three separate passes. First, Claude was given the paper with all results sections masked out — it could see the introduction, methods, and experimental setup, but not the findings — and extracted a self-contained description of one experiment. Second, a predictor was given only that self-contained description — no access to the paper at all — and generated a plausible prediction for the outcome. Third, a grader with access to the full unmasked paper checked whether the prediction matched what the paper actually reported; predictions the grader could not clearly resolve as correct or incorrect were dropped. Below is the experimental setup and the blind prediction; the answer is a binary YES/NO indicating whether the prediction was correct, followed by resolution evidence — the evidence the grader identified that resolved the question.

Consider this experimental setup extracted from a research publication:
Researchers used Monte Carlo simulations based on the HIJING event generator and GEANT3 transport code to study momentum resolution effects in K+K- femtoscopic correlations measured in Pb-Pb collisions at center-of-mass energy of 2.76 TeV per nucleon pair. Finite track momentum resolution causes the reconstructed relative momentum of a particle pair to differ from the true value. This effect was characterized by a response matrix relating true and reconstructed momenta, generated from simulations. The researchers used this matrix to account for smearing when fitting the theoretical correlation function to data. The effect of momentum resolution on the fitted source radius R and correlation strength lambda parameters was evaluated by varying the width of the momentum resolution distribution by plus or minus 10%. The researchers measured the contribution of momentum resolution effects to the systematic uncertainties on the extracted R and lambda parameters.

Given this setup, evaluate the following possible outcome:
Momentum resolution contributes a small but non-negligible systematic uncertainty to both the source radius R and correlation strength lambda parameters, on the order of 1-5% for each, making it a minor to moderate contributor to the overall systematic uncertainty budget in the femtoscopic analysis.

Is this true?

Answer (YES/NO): NO